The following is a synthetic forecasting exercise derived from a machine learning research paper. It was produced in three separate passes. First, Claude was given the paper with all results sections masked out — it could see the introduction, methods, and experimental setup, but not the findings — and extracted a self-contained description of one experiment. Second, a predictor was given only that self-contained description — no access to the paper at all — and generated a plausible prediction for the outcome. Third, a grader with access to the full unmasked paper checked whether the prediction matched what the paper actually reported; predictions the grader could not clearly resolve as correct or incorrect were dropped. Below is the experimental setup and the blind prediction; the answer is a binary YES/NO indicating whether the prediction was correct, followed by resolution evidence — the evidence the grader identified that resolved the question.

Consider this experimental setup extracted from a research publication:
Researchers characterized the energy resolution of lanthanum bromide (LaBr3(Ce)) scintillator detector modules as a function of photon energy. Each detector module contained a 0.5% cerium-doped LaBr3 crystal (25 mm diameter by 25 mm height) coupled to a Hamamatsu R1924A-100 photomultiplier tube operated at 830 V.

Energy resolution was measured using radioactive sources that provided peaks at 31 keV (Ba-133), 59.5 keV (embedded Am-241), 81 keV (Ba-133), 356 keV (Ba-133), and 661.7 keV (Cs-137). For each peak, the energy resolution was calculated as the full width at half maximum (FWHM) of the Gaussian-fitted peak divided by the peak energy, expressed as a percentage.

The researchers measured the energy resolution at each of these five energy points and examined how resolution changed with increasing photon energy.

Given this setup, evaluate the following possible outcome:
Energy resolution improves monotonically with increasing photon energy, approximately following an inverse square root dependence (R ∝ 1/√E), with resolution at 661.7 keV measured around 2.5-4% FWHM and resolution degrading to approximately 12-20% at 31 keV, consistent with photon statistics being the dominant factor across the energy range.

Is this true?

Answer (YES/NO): NO